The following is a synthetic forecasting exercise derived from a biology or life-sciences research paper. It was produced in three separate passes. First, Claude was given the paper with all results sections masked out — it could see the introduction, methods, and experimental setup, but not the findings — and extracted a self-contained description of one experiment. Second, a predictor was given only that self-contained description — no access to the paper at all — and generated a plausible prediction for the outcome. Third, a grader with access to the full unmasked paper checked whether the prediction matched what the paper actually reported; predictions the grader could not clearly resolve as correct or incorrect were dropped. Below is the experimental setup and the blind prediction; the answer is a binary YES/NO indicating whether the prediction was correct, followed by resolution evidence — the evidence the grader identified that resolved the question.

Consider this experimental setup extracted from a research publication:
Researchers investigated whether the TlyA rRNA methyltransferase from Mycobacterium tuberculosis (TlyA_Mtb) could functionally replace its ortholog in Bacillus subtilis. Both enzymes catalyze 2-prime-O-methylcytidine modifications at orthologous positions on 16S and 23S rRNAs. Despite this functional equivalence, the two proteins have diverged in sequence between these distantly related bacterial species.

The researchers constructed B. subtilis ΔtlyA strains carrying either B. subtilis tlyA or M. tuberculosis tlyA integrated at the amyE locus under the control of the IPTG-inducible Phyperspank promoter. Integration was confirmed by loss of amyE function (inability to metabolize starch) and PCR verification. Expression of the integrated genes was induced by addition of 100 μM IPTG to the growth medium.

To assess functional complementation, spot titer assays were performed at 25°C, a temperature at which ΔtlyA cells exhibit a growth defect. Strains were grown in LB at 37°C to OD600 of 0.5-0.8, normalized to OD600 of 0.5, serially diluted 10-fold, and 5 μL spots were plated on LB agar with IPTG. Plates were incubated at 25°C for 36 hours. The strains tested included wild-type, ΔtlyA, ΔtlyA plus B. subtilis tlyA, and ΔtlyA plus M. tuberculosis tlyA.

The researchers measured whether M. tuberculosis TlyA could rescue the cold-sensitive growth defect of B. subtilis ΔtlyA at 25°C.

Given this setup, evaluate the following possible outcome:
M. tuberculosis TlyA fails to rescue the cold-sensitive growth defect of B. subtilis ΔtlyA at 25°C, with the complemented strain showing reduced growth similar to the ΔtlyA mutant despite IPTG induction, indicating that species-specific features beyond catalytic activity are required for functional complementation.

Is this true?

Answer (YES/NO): YES